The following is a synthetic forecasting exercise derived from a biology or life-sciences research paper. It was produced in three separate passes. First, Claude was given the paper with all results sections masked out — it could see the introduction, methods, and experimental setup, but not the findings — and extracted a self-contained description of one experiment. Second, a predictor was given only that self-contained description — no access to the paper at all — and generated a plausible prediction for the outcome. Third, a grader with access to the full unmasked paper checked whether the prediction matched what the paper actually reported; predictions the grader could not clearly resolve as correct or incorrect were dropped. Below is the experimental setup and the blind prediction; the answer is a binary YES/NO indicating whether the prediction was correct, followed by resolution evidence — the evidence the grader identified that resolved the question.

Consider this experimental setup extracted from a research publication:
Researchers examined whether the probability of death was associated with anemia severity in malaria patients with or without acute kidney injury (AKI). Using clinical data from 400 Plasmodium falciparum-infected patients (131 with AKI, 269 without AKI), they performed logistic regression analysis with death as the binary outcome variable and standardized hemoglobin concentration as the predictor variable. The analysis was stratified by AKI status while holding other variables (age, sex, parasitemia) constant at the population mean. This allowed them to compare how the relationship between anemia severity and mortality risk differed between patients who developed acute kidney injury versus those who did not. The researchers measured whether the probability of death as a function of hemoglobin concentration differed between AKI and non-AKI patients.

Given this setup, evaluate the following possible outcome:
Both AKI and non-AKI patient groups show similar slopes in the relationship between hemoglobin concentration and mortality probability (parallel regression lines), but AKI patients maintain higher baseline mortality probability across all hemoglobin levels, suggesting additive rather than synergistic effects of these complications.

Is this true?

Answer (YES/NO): NO